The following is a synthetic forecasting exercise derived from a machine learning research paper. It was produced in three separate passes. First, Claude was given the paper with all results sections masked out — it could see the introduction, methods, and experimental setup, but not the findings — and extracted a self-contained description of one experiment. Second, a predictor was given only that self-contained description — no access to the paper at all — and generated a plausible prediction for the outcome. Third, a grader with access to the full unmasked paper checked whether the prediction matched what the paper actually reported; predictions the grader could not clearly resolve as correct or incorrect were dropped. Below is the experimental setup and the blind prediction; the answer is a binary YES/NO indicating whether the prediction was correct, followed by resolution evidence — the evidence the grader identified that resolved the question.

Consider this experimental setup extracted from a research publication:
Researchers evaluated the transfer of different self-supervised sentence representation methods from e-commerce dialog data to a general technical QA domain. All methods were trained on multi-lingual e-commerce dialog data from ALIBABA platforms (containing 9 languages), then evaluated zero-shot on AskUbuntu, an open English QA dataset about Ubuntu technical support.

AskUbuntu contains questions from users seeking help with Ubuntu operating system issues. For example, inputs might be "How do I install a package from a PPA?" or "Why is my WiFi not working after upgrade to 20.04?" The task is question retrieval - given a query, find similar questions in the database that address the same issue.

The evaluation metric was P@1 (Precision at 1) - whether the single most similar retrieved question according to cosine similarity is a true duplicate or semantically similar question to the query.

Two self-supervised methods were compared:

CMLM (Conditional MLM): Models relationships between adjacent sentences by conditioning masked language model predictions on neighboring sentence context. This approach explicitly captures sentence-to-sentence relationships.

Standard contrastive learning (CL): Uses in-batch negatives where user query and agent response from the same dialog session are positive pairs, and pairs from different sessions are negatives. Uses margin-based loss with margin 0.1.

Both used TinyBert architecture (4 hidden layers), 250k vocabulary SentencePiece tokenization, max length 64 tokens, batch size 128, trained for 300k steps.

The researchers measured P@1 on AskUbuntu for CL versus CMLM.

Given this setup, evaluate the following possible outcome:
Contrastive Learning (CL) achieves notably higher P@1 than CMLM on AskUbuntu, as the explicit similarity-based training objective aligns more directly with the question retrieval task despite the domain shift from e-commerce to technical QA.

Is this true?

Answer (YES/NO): YES